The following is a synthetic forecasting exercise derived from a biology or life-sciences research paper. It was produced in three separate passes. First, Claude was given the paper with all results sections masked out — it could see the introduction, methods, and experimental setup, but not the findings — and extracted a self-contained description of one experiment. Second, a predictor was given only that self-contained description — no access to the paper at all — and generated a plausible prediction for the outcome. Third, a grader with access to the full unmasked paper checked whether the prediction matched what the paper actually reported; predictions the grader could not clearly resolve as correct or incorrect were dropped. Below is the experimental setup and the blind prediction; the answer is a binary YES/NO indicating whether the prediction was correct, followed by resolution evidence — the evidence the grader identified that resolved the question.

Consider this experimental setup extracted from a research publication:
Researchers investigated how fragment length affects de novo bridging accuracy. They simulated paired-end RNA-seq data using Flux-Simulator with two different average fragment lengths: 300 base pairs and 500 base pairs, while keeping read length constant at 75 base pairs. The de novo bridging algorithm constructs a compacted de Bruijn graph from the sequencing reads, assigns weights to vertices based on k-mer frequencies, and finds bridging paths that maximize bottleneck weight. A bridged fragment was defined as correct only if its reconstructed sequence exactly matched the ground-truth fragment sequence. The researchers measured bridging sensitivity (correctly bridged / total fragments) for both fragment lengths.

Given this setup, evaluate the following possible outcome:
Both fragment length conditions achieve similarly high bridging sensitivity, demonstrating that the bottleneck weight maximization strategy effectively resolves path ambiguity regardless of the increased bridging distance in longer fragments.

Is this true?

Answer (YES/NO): NO